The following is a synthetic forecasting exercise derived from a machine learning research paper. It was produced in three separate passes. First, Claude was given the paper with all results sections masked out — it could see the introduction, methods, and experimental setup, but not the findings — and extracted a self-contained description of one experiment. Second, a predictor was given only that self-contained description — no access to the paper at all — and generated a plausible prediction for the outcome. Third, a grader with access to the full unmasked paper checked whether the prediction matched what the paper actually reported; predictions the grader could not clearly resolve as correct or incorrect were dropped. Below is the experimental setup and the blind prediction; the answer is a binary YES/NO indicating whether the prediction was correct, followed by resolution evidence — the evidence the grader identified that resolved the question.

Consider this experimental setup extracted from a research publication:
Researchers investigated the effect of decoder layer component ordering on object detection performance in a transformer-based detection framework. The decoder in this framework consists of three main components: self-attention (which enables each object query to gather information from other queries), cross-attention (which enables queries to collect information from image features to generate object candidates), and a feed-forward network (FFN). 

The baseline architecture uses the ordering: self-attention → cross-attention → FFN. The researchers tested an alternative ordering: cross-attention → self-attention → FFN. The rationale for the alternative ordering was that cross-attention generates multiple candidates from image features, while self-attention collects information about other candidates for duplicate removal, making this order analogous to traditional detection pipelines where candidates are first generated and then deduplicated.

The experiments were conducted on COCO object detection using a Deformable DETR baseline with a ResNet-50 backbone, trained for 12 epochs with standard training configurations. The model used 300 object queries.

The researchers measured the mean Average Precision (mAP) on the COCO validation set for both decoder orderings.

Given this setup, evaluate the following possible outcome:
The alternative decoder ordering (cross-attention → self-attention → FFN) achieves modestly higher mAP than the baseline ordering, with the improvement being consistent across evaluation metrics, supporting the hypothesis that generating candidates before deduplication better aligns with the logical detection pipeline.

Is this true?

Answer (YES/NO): NO